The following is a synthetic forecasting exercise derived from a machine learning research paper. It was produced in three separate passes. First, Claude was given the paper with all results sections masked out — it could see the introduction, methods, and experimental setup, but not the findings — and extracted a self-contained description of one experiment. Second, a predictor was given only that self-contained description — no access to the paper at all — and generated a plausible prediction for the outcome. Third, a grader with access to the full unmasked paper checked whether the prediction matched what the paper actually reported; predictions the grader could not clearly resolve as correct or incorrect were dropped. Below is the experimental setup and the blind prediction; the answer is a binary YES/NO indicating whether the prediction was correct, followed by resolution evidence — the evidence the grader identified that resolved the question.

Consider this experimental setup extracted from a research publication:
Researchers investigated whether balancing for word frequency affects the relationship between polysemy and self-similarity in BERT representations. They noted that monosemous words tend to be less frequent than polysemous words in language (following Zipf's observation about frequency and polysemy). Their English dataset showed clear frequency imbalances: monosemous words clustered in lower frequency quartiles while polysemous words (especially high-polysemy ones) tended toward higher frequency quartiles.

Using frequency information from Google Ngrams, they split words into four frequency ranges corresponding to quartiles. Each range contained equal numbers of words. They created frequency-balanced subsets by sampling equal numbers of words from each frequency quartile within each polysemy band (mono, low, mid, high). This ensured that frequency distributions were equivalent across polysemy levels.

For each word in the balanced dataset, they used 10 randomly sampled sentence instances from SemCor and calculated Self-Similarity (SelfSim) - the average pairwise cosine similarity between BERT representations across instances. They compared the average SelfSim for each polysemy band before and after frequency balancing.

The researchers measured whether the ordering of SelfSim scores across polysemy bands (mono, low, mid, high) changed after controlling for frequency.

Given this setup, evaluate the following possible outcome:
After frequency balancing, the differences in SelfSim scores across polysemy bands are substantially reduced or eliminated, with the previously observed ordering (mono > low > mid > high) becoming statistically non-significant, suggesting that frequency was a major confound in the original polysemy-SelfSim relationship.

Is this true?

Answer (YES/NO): NO